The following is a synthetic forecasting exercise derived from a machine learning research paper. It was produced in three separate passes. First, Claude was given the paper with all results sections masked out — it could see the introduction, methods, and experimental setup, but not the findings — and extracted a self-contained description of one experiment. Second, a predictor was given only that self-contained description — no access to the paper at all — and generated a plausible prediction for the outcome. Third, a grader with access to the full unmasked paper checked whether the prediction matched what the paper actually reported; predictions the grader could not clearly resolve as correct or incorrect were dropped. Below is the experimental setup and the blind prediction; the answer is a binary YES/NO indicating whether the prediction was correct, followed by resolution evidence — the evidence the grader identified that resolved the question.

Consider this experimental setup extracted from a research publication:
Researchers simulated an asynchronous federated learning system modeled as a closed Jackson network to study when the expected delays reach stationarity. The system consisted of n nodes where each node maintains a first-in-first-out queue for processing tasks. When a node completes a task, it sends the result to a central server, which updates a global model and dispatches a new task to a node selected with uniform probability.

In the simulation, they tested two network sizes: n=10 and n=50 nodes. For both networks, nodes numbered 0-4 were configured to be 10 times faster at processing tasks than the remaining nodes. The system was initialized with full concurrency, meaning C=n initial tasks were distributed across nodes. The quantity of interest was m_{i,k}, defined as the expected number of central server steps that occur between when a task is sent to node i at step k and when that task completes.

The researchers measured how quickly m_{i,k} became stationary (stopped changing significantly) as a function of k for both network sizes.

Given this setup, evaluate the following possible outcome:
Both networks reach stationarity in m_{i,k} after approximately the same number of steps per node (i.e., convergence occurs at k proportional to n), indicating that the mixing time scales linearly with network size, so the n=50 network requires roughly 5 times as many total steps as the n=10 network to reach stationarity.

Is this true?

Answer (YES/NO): NO